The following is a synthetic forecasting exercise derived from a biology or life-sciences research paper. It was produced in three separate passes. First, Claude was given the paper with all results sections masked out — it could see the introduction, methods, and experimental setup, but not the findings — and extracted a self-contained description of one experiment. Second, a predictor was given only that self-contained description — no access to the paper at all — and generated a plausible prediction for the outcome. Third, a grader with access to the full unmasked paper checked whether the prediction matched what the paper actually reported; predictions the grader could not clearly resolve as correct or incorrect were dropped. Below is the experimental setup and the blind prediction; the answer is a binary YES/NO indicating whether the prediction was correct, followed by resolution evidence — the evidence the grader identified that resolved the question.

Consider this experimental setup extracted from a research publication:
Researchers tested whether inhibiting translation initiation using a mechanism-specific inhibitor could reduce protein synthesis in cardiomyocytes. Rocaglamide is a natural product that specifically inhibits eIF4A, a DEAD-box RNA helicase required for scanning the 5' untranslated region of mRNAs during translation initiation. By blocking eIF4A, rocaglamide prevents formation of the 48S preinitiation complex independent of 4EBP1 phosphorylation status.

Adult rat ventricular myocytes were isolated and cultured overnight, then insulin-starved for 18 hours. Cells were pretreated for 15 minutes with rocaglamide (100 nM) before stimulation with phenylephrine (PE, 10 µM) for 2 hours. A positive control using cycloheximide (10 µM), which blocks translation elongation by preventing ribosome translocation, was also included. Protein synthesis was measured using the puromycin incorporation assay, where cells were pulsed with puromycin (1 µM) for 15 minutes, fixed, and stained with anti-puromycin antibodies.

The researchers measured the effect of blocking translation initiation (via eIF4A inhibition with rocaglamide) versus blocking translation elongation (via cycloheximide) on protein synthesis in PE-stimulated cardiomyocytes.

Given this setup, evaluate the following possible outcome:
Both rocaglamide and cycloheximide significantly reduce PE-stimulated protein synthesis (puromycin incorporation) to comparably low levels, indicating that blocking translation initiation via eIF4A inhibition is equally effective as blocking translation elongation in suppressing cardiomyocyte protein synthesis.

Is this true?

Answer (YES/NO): YES